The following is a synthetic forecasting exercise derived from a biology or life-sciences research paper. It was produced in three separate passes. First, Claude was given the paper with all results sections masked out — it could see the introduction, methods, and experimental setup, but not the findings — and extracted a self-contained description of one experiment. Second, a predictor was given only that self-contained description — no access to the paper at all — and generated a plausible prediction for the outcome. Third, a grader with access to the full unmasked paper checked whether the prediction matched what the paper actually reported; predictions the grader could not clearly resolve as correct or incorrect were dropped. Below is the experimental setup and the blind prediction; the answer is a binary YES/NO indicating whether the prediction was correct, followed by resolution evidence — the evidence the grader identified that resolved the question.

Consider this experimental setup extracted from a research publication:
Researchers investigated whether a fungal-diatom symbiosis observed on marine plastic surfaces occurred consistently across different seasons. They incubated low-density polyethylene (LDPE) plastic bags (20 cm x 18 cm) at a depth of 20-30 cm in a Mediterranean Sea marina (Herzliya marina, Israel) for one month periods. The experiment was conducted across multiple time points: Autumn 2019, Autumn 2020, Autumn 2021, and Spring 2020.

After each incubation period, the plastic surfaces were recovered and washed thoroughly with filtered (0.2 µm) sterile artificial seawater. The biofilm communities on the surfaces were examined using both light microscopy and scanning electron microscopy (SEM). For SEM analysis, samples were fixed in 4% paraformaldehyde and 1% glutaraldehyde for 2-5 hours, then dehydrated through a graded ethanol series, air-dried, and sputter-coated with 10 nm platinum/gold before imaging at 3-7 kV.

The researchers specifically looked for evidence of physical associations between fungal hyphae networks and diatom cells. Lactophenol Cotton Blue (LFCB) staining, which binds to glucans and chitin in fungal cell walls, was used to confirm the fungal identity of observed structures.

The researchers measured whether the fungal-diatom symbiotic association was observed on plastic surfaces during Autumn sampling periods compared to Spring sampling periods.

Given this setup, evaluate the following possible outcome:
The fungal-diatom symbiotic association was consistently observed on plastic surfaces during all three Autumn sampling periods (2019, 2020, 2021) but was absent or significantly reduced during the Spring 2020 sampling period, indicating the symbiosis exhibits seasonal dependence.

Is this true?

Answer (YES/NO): YES